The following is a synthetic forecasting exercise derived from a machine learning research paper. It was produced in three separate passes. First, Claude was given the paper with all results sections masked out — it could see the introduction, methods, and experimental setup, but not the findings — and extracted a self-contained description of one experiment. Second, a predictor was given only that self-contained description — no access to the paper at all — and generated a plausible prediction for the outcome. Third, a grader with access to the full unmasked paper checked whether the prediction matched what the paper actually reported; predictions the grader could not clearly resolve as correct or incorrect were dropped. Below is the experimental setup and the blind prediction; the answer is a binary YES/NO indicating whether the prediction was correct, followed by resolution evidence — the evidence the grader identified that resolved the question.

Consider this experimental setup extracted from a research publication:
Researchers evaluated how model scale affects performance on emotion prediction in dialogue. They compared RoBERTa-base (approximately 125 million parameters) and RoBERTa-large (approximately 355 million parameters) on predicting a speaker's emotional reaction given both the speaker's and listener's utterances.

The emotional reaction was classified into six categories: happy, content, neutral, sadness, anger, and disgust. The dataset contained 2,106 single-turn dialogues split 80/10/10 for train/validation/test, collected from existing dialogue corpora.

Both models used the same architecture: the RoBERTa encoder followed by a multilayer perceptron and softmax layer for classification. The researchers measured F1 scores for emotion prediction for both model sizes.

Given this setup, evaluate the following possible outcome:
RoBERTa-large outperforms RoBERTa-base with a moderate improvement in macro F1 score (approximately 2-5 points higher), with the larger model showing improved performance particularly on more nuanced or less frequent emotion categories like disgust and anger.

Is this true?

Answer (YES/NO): NO